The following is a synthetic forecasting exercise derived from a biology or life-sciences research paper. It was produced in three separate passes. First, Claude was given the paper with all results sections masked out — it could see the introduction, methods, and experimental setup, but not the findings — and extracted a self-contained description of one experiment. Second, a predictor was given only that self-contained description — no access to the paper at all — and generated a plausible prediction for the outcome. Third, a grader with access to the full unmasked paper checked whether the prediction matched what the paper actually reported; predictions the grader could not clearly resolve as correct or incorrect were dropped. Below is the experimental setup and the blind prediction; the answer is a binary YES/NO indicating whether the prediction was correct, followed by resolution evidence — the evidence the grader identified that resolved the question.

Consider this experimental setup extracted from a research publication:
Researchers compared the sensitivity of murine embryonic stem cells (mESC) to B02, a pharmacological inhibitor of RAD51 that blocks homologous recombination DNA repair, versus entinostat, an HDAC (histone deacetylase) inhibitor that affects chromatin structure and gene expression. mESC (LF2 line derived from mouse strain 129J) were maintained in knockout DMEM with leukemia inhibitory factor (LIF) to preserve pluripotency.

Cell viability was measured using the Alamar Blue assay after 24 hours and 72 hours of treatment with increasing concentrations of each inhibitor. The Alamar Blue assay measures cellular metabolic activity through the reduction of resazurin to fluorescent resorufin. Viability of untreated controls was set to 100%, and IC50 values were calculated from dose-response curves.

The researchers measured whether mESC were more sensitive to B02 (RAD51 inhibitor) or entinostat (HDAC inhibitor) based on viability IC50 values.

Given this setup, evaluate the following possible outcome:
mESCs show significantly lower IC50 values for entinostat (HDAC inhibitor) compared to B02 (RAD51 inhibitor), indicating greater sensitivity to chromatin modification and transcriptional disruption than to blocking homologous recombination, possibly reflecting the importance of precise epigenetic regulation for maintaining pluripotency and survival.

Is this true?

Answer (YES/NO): YES